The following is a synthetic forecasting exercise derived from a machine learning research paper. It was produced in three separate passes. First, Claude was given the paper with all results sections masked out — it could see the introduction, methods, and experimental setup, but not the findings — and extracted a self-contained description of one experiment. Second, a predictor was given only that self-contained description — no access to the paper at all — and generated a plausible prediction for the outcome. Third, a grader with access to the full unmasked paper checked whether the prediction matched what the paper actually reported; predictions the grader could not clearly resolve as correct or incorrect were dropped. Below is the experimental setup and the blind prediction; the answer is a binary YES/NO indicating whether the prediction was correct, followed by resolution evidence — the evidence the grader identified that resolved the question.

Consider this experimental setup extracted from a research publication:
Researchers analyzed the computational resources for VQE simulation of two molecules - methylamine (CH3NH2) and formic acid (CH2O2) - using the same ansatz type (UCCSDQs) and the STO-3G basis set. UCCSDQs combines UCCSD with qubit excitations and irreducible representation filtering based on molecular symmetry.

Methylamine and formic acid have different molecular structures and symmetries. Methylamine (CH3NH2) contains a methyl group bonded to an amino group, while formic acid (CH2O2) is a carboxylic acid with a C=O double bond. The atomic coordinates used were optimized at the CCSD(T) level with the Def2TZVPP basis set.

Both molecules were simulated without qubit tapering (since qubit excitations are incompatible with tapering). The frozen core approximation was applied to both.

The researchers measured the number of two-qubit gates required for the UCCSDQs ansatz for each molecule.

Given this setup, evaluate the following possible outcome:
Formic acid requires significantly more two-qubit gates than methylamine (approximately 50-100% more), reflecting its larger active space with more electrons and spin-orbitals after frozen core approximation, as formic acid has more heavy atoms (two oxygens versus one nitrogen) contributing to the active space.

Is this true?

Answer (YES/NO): NO